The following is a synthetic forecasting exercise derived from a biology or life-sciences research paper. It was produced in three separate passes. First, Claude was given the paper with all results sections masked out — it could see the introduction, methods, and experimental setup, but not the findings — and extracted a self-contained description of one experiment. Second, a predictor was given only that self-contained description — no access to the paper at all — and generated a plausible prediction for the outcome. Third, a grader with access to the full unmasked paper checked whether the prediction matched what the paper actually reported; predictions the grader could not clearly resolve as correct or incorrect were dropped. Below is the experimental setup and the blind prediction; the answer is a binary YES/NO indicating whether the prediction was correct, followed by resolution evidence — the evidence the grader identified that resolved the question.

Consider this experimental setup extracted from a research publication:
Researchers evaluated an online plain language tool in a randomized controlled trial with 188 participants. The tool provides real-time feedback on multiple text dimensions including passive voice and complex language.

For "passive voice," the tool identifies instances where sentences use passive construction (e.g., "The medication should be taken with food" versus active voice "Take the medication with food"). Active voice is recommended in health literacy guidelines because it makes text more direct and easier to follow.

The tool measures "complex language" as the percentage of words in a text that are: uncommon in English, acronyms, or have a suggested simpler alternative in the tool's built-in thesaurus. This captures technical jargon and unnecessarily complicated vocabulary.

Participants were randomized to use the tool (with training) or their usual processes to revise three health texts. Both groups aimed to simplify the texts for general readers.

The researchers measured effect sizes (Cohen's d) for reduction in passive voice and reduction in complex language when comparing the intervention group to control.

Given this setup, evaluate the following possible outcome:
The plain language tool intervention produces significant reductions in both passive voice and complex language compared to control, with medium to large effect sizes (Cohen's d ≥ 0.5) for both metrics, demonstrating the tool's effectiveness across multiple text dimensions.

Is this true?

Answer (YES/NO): YES